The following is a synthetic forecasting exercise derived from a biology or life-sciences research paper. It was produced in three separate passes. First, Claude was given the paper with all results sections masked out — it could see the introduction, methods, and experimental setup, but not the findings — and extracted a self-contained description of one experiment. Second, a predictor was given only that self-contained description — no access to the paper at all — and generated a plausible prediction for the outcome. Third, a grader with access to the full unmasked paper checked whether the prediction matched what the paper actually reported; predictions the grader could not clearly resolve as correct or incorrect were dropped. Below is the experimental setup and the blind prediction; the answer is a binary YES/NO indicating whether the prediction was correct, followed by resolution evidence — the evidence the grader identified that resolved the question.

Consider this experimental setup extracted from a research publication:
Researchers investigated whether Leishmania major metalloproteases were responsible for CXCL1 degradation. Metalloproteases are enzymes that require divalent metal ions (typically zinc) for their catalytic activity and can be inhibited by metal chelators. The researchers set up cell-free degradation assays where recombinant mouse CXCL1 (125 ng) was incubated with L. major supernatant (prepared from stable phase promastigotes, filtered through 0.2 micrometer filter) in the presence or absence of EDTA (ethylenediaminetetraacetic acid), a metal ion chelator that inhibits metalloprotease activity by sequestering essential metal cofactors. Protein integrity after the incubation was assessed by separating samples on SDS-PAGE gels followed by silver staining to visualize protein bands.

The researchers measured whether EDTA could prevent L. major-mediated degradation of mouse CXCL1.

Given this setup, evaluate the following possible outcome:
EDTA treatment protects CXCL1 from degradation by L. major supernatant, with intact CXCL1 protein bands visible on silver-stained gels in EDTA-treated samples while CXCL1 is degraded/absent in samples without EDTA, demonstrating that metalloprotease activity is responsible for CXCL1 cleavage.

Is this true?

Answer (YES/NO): NO